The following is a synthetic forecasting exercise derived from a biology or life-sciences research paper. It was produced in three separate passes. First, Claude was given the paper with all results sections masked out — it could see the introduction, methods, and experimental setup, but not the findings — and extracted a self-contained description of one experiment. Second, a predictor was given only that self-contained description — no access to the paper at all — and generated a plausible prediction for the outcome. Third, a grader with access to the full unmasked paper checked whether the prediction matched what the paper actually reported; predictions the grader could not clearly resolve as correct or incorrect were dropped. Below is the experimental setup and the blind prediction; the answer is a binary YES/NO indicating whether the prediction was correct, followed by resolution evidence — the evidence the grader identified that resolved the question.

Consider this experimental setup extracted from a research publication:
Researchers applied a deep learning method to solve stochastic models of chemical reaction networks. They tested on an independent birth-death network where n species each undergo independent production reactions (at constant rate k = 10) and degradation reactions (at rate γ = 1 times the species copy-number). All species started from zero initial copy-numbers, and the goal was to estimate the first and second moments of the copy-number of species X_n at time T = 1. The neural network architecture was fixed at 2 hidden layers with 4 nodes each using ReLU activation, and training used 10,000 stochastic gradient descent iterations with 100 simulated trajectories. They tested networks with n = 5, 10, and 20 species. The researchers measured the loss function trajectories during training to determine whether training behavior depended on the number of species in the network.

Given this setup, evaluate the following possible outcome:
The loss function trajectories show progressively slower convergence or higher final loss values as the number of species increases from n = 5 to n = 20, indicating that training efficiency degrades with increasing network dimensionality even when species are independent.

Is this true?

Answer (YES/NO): NO